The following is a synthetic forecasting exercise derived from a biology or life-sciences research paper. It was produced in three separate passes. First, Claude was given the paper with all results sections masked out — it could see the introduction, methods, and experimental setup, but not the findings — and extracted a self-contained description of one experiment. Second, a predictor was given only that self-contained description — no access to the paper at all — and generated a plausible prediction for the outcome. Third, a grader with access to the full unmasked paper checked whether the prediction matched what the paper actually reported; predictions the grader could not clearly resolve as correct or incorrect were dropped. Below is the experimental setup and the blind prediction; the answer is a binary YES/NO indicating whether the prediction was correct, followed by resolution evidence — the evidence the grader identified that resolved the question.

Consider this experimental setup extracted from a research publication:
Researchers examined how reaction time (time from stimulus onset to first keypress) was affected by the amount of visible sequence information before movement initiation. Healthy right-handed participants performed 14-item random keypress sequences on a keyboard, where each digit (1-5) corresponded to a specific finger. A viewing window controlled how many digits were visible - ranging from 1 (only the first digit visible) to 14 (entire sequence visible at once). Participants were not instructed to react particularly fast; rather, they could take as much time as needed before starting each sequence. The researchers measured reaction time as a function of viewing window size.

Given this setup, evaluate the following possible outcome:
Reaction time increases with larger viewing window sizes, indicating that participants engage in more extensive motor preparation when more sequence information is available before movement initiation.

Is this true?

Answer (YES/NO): YES